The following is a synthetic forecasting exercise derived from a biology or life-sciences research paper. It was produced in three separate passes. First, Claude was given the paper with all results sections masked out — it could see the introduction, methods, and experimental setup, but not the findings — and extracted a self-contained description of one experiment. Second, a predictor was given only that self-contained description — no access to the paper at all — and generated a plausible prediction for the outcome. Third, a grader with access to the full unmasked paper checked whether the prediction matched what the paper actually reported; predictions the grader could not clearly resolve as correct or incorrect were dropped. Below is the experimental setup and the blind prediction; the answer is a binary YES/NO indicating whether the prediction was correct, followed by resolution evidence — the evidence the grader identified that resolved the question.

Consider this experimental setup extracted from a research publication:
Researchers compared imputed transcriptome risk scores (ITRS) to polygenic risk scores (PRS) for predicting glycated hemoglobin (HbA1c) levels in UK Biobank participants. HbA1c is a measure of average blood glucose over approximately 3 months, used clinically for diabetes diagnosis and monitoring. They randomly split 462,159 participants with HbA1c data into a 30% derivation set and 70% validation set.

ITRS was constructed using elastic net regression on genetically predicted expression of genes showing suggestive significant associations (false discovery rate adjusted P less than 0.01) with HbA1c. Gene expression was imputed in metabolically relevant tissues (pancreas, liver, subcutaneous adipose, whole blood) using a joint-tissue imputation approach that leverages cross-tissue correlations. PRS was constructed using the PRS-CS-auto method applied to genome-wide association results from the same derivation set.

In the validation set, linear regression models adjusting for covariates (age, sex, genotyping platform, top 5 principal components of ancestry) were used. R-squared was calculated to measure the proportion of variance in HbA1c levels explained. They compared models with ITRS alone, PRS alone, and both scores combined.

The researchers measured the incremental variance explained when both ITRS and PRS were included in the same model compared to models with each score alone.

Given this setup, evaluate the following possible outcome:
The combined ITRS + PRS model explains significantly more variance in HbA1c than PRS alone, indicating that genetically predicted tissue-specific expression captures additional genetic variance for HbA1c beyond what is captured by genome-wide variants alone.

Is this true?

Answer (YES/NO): YES